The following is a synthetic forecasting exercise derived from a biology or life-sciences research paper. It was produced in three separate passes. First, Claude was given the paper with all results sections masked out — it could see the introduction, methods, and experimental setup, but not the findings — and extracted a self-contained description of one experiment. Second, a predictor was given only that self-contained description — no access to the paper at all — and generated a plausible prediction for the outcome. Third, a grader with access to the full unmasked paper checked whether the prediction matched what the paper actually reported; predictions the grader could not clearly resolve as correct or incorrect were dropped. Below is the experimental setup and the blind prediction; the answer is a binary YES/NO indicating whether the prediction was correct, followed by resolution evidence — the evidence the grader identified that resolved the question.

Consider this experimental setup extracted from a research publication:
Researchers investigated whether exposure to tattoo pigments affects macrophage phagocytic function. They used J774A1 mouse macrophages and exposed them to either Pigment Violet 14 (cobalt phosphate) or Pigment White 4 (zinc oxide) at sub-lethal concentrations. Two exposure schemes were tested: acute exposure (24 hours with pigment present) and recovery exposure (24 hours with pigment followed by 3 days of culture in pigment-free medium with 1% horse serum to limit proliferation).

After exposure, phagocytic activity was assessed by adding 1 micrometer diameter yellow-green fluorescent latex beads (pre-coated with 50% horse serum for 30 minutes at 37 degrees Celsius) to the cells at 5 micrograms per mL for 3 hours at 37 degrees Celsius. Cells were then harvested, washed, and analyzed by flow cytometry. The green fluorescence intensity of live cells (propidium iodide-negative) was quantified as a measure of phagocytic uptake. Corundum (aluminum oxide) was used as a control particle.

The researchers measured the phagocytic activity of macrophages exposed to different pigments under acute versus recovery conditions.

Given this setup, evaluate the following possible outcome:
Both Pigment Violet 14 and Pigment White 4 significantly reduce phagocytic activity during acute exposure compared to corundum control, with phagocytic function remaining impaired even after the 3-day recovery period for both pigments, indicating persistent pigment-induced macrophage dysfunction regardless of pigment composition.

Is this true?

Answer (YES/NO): NO